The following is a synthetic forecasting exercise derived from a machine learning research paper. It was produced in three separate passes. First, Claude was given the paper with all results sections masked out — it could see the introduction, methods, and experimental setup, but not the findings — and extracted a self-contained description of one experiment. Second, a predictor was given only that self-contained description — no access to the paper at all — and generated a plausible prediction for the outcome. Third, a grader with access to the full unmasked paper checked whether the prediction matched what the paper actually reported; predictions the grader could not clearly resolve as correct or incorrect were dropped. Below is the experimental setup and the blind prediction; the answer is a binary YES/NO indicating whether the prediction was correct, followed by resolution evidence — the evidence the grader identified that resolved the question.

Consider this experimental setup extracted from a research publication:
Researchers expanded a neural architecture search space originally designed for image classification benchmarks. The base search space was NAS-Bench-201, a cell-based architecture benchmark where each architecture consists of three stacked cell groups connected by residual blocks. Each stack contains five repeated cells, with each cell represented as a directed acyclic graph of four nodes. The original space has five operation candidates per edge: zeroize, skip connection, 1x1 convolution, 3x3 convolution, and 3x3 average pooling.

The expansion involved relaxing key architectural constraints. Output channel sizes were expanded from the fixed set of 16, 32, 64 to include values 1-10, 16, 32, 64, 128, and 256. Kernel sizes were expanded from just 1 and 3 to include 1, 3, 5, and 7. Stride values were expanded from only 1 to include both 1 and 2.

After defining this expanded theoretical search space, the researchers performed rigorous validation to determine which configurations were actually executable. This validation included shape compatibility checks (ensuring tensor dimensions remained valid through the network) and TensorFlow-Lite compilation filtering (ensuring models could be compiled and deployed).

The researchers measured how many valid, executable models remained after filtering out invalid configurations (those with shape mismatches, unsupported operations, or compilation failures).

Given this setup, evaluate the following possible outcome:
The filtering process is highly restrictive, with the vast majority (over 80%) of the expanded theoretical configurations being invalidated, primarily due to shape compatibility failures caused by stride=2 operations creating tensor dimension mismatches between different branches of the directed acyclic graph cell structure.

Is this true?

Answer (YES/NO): NO